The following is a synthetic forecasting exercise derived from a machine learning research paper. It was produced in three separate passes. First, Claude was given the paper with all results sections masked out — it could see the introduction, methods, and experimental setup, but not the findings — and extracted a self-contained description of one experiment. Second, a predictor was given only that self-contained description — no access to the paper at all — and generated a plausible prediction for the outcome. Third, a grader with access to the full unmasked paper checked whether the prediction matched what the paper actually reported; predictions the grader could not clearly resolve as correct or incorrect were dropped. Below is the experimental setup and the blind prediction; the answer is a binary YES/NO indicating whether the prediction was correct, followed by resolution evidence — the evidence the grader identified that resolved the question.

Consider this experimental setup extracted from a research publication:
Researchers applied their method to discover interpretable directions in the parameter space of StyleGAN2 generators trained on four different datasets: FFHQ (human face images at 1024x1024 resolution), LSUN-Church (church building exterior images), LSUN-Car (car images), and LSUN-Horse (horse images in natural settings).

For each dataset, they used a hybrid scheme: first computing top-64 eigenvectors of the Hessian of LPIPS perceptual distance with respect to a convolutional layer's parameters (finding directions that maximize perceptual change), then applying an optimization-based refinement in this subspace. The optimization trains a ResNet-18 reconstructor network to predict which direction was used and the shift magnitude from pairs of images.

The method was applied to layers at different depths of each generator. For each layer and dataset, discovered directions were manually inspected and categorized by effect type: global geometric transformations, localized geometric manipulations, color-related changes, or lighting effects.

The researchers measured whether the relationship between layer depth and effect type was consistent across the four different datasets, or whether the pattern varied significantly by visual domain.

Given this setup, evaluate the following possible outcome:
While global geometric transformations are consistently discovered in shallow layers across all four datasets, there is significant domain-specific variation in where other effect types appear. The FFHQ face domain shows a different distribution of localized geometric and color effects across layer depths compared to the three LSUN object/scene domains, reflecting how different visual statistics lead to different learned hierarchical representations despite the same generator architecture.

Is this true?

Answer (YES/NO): NO